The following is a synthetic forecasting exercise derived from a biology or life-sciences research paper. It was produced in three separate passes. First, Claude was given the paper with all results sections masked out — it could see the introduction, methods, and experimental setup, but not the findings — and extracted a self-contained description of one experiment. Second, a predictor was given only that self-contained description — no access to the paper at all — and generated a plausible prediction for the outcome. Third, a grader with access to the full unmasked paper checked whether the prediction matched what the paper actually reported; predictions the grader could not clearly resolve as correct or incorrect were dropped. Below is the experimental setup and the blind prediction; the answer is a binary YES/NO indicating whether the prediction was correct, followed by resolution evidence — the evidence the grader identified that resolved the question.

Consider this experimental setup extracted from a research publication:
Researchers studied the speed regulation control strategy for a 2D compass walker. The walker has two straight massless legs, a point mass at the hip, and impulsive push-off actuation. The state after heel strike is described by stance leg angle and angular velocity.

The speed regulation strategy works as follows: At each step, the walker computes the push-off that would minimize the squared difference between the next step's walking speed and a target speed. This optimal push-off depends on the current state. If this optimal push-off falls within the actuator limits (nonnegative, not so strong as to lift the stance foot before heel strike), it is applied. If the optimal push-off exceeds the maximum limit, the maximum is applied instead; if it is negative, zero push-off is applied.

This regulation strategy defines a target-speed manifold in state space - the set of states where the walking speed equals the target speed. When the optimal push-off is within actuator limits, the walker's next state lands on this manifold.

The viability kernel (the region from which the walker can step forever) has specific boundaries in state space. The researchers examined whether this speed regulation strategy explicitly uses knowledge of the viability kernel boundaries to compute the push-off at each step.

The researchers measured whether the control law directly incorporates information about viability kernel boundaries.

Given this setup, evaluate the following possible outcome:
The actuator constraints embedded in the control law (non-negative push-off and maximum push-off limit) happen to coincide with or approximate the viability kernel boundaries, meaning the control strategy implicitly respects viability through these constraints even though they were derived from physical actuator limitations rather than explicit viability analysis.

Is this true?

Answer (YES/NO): NO